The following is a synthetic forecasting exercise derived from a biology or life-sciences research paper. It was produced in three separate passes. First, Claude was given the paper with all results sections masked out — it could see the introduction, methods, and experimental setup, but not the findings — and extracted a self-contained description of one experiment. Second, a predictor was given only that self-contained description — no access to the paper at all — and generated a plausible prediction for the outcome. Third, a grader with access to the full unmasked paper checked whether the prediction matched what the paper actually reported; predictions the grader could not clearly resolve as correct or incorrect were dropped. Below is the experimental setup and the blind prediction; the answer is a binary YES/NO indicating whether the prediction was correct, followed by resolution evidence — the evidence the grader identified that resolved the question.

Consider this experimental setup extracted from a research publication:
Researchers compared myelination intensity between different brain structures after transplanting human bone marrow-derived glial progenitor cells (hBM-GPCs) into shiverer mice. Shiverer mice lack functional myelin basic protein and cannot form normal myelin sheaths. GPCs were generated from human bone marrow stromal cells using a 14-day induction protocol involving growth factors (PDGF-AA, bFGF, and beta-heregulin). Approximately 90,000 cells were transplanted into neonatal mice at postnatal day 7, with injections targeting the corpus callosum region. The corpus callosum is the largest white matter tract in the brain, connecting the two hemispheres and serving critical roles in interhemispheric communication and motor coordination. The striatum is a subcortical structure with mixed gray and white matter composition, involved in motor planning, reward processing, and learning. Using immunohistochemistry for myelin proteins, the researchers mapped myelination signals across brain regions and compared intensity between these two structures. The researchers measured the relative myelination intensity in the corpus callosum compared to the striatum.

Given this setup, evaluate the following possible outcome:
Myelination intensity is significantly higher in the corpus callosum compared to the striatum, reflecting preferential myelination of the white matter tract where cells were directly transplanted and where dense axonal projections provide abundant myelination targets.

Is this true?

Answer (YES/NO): YES